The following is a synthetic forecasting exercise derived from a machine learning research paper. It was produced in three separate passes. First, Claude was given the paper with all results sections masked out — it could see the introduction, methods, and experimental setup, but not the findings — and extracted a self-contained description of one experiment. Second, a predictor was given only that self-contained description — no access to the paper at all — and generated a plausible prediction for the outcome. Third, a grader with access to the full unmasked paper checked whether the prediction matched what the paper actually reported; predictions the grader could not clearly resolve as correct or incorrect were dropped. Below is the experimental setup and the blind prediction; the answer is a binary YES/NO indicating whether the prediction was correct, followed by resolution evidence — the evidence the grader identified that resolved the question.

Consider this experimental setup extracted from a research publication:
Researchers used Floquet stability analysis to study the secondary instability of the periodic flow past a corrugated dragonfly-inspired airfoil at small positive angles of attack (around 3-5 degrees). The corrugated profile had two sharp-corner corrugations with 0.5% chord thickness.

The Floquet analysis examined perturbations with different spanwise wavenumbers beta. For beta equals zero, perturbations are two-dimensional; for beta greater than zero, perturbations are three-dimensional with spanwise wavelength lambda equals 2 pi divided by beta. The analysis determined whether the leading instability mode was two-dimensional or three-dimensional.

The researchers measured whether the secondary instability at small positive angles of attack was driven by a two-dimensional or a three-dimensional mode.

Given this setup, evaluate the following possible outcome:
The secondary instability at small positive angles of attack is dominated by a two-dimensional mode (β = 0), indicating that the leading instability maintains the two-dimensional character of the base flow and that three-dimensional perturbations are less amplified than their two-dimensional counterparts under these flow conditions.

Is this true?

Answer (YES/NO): NO